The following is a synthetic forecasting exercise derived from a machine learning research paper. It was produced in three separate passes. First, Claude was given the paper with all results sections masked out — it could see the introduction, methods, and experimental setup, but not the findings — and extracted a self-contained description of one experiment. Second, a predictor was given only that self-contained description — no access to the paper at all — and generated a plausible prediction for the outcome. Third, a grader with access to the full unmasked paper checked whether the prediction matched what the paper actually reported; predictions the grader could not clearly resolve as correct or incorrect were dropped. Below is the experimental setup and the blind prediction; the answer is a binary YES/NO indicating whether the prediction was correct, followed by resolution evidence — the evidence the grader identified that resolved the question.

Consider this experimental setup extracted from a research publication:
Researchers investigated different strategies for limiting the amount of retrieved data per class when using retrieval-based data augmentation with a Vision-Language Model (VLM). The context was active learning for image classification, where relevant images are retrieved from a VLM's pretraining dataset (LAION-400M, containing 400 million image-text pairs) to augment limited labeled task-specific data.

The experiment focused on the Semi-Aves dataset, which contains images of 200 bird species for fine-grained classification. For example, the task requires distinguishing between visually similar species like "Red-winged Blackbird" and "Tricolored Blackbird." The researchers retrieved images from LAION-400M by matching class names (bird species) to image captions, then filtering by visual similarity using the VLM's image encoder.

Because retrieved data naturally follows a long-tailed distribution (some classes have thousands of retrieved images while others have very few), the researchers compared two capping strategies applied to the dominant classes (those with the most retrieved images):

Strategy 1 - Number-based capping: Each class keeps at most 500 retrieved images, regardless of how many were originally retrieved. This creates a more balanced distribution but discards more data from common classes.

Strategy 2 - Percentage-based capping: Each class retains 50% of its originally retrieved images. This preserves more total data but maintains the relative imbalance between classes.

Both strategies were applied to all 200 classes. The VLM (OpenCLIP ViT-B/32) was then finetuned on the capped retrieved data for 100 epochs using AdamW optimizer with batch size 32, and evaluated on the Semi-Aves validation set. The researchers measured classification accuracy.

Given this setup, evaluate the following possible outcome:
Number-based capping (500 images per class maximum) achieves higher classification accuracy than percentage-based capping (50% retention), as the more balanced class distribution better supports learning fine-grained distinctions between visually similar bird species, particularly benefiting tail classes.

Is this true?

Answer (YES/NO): YES